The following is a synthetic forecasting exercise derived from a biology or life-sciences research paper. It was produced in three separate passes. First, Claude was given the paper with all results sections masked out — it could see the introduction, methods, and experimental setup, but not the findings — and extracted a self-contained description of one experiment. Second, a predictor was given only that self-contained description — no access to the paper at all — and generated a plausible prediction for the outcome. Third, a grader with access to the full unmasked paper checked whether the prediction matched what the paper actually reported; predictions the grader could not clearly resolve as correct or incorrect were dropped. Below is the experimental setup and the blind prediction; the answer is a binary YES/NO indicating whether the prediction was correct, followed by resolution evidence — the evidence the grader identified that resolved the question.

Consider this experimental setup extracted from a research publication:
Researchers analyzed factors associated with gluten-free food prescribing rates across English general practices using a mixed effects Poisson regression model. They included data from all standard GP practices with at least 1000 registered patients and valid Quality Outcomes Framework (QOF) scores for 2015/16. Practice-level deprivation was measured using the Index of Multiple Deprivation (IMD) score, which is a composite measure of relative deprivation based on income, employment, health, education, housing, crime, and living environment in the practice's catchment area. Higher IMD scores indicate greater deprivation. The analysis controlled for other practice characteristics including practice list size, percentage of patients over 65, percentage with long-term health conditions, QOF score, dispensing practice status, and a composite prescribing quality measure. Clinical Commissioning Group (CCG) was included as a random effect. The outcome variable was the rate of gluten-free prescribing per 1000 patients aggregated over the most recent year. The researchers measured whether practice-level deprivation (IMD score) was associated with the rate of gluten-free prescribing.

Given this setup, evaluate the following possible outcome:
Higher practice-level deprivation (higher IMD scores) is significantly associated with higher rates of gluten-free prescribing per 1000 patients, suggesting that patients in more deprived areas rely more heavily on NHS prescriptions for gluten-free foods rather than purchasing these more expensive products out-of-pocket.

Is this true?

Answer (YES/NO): NO